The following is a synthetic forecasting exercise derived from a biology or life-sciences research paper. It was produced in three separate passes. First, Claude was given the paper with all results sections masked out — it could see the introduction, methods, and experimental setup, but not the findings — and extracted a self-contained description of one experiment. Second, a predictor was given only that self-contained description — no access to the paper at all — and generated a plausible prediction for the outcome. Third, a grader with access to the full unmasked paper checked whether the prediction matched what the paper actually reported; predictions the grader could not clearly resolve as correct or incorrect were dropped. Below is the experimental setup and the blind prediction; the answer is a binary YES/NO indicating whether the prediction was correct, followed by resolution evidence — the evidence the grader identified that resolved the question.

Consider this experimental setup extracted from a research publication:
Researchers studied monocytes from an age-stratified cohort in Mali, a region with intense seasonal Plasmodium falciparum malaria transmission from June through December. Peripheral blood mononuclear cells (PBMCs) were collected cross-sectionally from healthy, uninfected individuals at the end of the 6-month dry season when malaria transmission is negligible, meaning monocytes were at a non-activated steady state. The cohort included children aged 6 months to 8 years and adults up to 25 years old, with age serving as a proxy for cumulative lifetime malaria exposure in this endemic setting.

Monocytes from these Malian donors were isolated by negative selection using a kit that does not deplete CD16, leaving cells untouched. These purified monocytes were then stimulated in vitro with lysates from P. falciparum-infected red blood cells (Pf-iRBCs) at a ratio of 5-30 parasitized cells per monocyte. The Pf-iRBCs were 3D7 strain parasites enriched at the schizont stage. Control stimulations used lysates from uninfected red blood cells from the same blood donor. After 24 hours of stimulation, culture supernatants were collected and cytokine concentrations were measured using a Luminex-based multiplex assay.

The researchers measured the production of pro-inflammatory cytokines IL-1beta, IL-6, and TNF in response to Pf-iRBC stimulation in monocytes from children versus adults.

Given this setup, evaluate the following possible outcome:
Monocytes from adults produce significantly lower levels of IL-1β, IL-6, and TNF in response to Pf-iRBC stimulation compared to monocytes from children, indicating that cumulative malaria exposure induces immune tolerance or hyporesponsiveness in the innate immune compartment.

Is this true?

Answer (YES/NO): YES